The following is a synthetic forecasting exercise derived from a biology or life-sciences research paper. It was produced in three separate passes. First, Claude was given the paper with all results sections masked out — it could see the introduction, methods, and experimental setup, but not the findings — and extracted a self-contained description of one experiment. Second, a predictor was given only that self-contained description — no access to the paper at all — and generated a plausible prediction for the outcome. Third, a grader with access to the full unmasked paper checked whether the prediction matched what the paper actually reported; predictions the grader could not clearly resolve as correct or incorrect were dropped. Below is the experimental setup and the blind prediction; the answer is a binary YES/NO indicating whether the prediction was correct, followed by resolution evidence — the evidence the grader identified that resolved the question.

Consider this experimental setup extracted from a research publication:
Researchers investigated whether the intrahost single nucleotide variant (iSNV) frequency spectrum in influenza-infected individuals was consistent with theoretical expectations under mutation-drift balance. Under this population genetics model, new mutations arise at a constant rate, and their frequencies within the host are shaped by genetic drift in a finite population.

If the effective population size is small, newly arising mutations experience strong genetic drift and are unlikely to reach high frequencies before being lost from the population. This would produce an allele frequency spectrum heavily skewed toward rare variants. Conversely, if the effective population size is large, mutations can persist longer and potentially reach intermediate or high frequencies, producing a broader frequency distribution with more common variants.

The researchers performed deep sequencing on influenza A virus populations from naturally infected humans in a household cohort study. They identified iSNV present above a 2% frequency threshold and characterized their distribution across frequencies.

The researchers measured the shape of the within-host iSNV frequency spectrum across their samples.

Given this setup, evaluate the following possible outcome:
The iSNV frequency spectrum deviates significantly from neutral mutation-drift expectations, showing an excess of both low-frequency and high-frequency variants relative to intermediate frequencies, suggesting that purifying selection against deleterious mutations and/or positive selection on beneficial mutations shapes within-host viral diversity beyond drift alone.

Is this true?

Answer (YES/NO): NO